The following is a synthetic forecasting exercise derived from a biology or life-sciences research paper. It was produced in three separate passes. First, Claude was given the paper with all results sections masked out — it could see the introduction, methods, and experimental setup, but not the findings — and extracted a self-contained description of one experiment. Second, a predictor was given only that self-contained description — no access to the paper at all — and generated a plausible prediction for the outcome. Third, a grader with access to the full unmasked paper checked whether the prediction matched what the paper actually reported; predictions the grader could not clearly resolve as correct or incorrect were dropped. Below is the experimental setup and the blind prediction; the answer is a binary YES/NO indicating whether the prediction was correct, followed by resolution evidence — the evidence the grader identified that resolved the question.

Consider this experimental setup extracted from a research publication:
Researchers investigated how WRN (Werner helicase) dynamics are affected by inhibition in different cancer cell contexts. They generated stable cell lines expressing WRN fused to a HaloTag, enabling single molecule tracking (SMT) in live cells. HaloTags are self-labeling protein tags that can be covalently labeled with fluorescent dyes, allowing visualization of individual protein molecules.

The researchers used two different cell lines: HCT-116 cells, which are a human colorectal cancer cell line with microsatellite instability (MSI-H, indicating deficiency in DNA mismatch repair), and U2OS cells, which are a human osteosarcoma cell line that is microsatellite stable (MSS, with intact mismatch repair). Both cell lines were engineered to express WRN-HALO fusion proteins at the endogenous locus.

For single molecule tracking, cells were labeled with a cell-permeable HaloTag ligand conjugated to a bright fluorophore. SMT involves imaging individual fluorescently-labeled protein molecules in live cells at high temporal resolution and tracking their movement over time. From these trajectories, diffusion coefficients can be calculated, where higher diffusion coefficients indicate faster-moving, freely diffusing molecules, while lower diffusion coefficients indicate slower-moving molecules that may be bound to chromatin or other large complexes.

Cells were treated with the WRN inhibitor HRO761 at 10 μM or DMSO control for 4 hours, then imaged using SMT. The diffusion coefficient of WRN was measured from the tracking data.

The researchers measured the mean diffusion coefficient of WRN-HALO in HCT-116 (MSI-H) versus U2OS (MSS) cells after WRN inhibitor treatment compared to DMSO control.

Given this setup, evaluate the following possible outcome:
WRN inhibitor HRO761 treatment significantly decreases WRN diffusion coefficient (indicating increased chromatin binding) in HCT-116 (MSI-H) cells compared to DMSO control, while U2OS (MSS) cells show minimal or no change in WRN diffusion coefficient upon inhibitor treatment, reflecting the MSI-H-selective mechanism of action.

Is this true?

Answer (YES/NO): YES